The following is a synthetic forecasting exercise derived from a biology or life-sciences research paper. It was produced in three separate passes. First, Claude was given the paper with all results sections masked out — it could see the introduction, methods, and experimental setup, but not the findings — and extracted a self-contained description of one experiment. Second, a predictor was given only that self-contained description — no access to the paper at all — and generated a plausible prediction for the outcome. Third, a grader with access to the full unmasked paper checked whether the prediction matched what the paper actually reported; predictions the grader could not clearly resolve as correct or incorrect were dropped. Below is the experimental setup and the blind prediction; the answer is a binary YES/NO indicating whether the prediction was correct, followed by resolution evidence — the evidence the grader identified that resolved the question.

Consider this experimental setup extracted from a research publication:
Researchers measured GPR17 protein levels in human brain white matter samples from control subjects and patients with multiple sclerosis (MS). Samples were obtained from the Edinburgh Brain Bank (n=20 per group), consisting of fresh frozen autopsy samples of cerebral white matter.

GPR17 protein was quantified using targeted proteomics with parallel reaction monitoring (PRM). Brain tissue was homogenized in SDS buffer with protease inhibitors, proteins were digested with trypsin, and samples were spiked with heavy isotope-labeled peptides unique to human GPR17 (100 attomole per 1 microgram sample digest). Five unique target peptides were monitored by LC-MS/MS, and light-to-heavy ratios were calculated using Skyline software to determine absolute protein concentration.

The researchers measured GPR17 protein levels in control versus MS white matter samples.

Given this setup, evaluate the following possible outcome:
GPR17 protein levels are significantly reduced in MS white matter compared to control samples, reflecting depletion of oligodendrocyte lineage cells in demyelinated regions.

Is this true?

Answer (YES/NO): NO